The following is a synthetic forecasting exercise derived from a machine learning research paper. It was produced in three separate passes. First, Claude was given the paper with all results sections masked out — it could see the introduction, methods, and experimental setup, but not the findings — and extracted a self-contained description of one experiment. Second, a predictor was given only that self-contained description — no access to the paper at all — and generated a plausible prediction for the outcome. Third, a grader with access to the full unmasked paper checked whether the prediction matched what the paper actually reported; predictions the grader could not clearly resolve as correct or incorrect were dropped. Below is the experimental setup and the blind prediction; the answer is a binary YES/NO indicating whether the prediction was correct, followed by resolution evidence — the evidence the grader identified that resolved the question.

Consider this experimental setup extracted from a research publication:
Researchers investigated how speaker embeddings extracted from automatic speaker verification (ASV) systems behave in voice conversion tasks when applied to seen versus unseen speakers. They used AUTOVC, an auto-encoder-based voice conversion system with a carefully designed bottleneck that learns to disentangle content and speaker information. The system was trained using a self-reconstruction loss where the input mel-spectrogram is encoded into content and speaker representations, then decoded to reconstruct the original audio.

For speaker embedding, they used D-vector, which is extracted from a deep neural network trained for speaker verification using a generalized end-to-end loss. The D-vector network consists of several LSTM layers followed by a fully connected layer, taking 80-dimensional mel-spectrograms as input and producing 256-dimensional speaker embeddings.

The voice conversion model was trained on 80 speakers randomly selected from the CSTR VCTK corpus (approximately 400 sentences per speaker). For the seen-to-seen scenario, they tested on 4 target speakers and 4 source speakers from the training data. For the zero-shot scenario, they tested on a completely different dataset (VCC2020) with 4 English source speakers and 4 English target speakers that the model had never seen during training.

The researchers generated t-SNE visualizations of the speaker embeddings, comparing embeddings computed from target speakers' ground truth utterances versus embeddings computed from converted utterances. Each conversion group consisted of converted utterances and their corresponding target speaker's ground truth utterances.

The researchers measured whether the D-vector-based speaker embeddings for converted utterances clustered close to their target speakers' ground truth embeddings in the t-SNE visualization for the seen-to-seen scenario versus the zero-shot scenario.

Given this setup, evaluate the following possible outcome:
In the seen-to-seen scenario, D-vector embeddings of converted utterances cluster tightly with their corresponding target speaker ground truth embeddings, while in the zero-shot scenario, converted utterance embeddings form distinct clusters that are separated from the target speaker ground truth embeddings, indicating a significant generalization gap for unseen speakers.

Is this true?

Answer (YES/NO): YES